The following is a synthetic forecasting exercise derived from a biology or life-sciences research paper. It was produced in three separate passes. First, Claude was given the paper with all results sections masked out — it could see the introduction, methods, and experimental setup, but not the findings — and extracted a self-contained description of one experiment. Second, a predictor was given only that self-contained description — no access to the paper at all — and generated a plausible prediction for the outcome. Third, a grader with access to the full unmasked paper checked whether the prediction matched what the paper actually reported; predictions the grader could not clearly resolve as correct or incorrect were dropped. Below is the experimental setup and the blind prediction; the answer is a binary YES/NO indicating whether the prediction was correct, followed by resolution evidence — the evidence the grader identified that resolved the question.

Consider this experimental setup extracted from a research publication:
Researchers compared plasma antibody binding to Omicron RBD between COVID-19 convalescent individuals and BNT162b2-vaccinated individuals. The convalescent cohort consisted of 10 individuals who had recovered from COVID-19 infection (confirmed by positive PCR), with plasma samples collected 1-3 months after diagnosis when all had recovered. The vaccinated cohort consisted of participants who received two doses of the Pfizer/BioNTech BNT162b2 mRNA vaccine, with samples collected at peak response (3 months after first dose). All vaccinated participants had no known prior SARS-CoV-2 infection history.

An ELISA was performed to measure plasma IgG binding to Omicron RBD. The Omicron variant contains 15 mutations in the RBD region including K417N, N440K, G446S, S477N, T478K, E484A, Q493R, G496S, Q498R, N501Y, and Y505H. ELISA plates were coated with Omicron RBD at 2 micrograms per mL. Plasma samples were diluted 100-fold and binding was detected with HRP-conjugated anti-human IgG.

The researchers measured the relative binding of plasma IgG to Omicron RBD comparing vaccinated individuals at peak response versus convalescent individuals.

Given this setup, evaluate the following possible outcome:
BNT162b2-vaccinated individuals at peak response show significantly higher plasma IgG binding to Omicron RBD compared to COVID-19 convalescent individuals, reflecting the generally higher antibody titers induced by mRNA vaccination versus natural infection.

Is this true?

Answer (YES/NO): YES